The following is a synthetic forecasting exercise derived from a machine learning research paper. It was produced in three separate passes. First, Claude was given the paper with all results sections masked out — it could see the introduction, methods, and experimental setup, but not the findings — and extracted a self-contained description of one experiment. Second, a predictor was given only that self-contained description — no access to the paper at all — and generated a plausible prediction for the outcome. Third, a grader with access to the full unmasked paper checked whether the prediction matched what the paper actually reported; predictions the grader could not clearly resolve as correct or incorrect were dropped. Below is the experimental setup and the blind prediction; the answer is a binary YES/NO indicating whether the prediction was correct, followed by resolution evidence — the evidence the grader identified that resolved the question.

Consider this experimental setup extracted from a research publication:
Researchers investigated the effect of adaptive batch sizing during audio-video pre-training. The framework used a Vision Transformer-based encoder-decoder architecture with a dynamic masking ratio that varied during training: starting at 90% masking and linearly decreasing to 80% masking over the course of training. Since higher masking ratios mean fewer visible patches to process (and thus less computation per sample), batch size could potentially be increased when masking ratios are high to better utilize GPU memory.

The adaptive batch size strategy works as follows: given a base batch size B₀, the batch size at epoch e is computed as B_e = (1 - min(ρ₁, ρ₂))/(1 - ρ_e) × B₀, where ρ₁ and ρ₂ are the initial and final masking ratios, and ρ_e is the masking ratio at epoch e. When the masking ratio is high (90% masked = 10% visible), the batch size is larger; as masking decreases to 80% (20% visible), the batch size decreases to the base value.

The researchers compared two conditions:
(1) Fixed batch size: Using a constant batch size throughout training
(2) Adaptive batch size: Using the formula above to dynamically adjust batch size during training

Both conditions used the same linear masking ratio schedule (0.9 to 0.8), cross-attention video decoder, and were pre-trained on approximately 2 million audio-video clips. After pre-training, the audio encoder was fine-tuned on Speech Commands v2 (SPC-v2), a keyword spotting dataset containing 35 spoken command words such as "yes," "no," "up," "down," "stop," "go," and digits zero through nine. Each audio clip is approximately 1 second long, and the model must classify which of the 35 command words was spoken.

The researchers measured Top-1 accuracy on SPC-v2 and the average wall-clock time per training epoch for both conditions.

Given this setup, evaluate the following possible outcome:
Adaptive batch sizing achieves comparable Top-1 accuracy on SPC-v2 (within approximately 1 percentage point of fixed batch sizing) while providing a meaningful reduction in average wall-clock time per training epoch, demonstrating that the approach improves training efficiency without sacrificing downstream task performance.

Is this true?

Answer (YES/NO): YES